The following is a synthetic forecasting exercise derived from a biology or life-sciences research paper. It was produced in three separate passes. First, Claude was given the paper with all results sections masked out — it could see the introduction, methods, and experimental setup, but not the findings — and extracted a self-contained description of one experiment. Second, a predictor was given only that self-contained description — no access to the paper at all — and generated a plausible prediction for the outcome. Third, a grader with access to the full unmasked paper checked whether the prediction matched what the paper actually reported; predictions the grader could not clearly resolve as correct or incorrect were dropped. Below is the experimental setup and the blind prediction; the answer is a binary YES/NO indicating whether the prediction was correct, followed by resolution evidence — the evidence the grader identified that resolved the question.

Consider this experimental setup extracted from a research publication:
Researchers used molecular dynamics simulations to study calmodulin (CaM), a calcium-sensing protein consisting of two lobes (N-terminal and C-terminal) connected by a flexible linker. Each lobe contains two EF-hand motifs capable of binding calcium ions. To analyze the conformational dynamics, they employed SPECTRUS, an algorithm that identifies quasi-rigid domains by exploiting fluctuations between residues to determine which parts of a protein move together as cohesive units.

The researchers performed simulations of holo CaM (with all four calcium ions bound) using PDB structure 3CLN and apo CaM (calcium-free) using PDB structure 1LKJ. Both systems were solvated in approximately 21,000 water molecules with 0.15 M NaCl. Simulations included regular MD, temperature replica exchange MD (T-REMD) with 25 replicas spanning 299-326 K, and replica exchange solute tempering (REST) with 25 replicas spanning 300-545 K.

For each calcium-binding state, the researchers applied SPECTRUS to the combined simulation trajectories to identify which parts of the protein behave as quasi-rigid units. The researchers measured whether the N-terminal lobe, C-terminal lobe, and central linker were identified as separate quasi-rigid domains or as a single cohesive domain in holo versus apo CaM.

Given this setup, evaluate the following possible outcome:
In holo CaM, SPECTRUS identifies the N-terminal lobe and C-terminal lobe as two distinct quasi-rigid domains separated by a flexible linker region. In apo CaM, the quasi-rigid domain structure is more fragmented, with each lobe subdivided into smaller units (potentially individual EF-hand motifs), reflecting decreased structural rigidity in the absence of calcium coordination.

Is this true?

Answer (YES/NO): NO